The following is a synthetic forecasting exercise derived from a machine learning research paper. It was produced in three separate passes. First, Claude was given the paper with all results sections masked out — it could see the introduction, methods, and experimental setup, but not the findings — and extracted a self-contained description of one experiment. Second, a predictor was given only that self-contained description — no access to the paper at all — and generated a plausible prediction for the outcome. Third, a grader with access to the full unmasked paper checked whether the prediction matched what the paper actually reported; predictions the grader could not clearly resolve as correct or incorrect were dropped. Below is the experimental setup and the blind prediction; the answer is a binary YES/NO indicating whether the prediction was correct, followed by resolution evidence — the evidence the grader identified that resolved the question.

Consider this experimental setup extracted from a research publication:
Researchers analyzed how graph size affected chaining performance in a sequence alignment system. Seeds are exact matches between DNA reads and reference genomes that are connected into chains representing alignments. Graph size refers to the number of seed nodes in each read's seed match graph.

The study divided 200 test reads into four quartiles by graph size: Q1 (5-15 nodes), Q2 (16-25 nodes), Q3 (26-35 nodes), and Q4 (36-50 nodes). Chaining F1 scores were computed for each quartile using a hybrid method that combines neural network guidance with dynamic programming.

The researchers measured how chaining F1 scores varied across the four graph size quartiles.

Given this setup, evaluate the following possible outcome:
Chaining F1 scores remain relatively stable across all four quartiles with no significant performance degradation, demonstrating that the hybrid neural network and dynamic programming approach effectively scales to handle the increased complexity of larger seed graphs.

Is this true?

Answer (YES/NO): NO